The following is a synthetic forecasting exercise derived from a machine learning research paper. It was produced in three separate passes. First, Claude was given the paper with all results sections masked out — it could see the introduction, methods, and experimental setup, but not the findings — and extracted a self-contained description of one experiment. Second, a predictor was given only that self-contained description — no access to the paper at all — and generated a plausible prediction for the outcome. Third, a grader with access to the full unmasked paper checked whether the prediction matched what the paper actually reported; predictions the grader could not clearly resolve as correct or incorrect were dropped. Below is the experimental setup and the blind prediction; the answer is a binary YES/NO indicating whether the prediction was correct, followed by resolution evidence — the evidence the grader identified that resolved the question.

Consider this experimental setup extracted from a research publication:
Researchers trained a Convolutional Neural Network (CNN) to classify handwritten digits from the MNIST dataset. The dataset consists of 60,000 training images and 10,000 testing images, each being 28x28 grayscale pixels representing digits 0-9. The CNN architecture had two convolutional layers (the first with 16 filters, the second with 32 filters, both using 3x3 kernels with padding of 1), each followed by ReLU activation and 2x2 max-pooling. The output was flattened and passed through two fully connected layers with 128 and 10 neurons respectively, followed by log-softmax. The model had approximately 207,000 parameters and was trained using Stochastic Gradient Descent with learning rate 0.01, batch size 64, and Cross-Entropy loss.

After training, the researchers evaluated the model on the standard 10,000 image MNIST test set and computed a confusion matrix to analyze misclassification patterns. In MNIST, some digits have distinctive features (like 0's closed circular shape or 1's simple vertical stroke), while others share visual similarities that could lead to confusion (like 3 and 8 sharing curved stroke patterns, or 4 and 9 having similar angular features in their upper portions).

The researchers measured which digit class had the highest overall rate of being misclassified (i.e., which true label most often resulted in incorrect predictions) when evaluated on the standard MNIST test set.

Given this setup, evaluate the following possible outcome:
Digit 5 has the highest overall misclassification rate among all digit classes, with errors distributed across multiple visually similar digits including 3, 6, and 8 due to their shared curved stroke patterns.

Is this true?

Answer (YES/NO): NO